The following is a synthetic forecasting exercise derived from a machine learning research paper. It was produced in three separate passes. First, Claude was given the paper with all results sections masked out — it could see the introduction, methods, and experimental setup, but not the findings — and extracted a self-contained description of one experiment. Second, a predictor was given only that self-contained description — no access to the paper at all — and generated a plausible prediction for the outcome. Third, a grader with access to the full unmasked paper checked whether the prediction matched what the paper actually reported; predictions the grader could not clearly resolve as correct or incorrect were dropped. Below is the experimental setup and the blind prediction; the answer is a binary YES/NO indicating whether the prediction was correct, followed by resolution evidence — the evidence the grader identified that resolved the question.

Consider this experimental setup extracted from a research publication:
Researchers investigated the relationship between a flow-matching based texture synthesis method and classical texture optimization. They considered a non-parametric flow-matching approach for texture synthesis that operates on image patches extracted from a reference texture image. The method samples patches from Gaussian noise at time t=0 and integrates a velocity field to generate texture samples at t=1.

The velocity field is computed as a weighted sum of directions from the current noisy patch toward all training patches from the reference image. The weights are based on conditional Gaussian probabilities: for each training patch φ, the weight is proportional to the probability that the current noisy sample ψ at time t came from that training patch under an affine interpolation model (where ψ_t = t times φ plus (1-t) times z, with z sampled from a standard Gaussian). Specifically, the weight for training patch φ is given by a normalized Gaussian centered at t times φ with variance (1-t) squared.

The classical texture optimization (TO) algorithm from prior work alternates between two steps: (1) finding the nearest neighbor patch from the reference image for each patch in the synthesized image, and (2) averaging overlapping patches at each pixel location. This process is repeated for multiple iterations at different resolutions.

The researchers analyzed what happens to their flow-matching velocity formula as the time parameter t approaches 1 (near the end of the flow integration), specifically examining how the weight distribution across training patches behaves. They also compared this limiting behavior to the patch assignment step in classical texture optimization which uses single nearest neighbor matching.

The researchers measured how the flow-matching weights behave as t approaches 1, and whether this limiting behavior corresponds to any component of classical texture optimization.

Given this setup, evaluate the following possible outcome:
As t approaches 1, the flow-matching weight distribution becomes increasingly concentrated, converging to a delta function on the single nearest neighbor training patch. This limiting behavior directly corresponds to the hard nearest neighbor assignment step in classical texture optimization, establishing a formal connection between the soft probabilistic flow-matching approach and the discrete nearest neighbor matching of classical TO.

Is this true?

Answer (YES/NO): YES